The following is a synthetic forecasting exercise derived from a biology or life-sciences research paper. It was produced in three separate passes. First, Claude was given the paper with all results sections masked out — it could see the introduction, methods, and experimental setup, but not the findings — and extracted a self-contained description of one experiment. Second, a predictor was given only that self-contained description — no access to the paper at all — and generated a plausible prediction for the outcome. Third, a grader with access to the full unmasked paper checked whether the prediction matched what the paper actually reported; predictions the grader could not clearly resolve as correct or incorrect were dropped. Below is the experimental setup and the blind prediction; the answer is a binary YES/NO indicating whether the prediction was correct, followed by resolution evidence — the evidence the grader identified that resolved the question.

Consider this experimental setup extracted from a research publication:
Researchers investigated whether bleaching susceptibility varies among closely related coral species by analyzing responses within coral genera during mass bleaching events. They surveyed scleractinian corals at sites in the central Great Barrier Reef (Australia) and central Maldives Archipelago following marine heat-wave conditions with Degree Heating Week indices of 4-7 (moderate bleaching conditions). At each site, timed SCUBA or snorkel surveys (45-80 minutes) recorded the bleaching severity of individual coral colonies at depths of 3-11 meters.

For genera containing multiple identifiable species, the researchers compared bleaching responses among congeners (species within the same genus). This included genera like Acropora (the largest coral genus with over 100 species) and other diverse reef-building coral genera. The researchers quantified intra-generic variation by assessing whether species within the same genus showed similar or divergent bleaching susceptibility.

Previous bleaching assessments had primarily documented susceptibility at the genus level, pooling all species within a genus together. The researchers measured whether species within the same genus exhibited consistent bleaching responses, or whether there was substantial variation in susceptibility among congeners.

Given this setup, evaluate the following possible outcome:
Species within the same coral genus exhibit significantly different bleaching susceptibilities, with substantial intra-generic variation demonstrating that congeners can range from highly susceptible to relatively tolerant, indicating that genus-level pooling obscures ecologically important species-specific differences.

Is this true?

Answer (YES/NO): YES